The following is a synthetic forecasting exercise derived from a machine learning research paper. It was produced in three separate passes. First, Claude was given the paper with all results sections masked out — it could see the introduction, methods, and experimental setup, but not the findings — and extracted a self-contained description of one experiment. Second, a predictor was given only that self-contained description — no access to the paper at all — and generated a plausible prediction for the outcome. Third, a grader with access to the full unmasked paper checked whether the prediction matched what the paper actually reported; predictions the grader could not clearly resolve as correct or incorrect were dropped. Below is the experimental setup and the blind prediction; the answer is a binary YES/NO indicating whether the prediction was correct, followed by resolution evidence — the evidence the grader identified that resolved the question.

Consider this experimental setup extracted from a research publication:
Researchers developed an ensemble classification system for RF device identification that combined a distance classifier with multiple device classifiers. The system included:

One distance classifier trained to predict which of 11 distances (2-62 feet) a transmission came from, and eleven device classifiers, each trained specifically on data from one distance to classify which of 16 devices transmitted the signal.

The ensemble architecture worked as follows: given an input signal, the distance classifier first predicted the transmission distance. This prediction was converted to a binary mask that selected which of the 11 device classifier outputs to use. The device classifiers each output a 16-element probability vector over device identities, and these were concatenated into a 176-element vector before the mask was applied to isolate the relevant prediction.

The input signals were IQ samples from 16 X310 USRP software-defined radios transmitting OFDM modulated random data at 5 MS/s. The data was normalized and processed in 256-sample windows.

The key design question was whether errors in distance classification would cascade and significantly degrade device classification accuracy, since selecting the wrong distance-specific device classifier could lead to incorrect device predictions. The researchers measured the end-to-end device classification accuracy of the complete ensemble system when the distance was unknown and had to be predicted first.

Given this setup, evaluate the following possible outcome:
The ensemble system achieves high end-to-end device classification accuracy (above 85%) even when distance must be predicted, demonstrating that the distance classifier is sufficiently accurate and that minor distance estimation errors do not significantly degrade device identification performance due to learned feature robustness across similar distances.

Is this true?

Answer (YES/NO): YES